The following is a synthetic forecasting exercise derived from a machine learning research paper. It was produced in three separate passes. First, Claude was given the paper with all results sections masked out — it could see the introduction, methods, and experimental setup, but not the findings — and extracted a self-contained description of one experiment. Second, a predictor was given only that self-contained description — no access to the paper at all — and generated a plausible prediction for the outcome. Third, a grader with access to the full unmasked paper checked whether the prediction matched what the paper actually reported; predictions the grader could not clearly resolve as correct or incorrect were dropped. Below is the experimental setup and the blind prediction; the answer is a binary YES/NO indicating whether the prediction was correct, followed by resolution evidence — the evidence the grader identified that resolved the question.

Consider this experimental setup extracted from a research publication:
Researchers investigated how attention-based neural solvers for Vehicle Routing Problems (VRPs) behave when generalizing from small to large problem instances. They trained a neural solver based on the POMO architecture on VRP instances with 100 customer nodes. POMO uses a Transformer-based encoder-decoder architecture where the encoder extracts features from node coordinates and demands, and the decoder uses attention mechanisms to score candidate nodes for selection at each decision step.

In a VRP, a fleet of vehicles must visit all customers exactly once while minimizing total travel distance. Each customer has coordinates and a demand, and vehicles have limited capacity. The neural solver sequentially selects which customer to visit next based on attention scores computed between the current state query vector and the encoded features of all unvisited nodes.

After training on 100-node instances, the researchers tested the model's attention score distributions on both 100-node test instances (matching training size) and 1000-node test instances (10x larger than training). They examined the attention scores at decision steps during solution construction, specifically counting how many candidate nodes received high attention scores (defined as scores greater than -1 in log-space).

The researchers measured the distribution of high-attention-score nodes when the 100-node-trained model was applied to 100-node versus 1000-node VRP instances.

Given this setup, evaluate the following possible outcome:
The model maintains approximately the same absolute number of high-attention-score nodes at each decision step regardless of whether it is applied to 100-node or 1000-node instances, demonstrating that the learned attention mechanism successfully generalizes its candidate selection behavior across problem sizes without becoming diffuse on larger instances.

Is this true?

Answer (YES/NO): NO